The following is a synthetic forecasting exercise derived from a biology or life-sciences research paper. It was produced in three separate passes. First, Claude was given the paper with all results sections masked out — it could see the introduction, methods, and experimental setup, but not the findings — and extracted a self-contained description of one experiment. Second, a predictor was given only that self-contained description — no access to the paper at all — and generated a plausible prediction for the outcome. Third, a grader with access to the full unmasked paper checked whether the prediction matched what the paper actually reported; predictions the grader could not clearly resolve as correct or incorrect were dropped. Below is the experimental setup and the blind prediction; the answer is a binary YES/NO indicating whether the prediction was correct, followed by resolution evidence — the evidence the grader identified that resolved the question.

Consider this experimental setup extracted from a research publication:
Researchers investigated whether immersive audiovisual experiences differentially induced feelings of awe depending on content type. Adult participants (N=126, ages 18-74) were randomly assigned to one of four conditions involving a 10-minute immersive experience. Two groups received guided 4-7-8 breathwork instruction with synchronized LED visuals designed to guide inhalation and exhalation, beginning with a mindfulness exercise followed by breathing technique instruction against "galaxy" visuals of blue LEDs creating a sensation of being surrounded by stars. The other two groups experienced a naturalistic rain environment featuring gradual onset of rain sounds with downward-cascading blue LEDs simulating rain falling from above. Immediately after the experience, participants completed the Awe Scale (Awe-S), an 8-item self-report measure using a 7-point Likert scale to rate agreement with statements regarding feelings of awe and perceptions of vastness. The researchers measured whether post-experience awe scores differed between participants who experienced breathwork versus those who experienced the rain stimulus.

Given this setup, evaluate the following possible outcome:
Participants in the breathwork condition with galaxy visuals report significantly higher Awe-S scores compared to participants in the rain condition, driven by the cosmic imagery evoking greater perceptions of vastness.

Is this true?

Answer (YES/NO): NO